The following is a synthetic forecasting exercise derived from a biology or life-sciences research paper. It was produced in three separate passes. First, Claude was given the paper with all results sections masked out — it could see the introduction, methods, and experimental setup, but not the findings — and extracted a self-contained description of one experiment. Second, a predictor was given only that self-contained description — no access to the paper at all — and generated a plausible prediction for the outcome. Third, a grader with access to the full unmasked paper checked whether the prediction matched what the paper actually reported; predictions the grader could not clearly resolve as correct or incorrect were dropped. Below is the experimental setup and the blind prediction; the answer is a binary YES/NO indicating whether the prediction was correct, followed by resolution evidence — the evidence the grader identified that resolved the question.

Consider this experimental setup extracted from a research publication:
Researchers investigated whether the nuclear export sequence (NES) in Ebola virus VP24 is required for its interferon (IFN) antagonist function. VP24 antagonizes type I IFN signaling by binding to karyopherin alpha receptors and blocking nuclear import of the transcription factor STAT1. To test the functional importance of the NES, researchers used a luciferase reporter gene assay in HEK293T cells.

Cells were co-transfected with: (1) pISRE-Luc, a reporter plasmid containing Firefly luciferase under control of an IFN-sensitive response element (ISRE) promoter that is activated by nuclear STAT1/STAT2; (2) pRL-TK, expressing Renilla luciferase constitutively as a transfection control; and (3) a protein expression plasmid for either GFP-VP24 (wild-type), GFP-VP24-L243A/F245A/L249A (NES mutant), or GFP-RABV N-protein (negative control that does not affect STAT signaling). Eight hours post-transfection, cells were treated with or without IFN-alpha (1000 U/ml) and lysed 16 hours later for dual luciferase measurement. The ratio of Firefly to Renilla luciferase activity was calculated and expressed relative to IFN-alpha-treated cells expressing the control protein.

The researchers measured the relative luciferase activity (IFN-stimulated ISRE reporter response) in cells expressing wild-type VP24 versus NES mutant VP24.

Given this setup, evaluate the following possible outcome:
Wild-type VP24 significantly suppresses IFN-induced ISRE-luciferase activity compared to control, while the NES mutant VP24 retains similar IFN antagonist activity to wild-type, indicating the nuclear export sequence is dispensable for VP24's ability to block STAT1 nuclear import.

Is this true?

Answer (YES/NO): YES